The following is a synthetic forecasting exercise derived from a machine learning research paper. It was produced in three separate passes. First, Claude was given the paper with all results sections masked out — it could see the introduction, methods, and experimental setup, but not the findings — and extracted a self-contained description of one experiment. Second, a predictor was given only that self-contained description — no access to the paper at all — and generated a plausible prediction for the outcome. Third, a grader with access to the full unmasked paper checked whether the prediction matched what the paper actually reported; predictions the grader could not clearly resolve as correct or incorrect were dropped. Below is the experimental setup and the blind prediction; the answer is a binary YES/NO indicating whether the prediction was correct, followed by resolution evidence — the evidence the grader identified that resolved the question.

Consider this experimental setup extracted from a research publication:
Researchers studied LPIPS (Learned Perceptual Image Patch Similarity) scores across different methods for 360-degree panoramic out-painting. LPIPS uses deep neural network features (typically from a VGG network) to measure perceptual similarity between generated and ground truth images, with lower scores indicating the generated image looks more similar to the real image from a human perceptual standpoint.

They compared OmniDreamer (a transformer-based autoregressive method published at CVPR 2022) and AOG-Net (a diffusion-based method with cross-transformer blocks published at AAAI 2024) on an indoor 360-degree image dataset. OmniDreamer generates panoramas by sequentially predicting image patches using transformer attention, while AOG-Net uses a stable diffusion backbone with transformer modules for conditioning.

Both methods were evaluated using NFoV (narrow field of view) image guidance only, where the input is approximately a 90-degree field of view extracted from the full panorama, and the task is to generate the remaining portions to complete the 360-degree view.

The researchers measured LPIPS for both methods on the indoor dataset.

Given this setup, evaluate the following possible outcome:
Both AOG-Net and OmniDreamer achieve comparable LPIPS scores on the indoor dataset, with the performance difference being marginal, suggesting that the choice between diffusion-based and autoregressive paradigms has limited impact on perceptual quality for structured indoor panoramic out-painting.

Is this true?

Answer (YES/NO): NO